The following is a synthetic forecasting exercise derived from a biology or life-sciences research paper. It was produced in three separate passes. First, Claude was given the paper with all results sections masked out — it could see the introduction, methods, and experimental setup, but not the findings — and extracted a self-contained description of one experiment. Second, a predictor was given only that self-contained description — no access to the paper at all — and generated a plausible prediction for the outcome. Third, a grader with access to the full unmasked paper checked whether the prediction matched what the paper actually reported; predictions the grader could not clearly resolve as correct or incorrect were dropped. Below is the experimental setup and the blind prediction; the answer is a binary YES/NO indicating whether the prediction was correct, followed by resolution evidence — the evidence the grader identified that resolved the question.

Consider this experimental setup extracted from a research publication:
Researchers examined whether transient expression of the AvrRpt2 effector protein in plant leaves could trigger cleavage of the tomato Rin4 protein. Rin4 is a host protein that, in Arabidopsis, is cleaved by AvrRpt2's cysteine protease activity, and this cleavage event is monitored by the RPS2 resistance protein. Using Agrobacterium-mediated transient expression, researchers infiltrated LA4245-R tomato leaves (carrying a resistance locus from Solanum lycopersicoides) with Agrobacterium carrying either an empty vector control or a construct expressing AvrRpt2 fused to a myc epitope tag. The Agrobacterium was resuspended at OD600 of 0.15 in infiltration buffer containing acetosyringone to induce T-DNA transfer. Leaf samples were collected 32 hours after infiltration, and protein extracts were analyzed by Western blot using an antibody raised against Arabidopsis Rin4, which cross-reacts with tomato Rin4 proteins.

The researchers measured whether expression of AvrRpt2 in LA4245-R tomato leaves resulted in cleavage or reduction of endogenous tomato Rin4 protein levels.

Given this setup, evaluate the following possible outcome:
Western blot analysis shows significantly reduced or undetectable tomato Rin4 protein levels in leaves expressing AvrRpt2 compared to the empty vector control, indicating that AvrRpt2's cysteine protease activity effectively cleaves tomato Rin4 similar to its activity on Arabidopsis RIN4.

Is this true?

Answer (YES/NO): YES